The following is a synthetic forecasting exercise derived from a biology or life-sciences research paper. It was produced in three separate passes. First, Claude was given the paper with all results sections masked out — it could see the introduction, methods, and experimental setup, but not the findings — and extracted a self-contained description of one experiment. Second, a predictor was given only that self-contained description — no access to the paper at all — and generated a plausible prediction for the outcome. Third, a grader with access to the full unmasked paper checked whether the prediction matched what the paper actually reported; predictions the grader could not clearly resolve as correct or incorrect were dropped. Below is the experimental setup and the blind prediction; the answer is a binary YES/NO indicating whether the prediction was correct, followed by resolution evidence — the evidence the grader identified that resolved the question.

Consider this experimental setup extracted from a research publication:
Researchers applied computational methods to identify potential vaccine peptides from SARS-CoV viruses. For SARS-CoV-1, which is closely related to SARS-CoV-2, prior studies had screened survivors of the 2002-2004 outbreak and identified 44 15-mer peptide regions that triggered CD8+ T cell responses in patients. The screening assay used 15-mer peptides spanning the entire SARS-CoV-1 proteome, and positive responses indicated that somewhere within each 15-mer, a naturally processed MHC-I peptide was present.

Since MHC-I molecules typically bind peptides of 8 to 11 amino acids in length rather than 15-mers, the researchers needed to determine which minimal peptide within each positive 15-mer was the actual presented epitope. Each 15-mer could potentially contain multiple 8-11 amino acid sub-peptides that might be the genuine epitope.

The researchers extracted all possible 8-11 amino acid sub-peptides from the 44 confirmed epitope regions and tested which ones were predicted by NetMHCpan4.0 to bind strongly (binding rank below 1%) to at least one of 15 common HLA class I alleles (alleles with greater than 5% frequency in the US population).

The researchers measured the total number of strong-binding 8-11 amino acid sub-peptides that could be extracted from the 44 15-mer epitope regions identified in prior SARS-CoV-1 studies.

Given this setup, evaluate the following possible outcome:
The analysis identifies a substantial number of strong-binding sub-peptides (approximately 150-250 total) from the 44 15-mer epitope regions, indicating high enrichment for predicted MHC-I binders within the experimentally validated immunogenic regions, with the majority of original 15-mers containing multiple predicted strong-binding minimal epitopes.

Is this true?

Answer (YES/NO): NO